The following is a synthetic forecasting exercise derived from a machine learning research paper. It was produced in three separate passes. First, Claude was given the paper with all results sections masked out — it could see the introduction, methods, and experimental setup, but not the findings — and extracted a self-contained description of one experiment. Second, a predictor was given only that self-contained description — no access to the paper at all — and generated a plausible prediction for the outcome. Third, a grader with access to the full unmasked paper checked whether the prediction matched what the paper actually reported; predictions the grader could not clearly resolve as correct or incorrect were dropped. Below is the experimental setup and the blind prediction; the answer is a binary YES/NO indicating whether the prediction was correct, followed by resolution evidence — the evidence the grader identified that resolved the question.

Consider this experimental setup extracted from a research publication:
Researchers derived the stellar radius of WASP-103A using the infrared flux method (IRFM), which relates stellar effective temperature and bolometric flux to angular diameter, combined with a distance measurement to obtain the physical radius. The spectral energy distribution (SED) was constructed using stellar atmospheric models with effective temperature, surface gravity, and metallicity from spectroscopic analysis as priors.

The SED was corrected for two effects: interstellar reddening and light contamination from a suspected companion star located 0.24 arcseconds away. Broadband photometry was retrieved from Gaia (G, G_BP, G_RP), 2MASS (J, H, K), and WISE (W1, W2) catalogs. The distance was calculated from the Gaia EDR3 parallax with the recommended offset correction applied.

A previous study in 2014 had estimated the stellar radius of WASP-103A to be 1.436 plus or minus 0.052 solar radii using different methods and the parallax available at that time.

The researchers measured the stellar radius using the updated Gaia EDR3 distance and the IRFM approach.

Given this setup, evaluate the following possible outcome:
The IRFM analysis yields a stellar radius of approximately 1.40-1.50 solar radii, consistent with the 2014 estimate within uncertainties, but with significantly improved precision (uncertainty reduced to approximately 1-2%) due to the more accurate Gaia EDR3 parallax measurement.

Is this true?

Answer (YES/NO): NO